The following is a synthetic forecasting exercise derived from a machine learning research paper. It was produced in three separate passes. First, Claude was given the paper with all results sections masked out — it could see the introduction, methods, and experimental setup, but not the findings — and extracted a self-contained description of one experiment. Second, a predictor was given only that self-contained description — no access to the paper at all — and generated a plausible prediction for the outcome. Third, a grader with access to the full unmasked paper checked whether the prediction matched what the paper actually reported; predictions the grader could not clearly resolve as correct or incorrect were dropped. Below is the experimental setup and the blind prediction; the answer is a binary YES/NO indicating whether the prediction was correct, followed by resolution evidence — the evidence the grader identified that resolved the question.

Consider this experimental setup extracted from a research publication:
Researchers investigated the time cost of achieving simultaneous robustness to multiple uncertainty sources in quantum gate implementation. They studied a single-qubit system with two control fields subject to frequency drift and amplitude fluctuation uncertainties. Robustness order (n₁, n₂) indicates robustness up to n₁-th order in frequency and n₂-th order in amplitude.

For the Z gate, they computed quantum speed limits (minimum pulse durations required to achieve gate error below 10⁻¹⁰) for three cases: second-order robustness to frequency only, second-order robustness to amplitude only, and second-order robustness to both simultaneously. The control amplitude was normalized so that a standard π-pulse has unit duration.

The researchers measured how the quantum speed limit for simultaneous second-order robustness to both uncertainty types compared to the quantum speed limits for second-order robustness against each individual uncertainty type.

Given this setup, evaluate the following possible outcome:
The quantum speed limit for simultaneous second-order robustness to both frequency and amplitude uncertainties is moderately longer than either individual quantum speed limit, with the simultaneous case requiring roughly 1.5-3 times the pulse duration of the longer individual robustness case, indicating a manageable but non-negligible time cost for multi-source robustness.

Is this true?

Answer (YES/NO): YES